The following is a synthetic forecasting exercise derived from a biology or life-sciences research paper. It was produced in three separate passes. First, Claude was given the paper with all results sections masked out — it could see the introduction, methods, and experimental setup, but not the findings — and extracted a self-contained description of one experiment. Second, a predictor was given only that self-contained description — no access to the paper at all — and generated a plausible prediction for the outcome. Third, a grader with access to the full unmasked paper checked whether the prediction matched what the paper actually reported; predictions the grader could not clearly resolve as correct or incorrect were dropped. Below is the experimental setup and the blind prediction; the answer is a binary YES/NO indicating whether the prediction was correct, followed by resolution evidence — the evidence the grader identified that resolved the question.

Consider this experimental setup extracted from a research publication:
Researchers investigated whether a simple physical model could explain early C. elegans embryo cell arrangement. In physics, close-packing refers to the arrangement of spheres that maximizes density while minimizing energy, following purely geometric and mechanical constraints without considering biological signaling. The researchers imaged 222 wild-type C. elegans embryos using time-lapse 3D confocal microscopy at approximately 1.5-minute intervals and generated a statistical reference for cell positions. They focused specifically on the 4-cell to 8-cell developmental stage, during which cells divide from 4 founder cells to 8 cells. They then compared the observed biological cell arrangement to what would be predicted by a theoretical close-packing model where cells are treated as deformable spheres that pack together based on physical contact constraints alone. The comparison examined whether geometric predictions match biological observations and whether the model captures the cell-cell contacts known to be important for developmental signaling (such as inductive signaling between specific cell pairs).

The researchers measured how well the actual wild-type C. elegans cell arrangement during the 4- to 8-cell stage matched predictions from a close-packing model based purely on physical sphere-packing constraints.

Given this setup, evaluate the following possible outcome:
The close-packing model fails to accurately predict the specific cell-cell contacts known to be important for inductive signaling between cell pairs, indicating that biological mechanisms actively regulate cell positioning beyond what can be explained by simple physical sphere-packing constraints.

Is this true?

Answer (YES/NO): NO